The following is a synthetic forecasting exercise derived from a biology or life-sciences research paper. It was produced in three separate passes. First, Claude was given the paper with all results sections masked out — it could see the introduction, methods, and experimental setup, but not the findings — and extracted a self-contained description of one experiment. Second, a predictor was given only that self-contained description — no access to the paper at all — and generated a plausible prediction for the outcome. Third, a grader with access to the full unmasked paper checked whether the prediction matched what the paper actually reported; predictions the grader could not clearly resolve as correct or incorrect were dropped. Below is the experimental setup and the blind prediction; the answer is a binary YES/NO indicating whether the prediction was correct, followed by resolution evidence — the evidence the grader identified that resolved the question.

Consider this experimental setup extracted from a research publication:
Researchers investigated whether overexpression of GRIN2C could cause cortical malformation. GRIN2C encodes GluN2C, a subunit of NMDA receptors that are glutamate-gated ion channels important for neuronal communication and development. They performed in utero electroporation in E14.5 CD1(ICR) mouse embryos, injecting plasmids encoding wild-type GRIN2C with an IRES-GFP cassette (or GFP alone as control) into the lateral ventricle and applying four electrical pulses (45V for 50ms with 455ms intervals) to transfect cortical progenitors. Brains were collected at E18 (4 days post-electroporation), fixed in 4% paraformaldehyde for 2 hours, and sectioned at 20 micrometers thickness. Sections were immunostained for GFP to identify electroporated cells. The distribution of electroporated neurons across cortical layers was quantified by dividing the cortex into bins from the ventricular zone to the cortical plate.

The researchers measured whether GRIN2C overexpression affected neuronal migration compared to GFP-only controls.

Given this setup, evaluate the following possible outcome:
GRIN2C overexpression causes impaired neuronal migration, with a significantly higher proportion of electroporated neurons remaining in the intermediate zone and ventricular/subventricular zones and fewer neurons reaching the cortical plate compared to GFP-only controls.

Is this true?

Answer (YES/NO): NO